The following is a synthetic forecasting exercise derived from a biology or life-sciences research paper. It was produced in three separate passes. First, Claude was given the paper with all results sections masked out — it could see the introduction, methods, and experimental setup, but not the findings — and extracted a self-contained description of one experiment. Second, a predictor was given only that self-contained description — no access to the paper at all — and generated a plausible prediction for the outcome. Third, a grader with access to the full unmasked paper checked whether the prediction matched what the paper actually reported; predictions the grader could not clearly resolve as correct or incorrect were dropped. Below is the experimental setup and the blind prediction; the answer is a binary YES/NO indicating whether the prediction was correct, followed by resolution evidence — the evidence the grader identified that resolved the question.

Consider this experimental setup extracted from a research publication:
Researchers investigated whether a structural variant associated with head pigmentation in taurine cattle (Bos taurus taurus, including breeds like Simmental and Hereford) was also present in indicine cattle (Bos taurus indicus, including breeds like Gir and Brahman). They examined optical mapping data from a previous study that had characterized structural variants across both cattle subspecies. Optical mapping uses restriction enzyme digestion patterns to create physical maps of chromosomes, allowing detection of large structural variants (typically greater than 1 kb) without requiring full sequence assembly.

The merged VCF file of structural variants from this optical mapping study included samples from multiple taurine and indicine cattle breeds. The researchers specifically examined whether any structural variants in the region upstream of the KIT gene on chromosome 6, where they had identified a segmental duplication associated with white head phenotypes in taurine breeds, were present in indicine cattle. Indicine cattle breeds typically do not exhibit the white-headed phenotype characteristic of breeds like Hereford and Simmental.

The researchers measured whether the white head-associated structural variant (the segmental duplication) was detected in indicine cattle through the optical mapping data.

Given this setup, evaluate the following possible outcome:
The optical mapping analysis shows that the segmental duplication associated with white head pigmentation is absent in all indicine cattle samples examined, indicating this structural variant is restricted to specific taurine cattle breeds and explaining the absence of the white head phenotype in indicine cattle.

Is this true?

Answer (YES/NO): YES